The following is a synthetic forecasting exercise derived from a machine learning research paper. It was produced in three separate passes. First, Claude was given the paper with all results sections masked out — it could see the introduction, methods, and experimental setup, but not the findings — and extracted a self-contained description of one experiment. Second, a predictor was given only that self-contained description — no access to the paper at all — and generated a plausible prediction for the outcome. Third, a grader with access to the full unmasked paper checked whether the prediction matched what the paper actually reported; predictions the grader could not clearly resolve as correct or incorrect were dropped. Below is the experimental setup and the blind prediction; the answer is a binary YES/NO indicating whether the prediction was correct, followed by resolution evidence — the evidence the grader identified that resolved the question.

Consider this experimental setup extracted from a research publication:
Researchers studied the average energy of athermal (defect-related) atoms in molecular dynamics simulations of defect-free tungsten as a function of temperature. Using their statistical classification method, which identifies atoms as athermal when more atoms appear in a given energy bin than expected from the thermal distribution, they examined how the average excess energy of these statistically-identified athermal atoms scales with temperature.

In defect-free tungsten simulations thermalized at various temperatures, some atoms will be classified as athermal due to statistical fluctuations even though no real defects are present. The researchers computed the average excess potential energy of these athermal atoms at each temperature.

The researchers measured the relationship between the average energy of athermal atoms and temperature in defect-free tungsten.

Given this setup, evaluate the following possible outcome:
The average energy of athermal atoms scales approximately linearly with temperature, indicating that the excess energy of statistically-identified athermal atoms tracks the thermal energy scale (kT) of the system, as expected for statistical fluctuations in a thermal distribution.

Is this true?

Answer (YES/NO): YES